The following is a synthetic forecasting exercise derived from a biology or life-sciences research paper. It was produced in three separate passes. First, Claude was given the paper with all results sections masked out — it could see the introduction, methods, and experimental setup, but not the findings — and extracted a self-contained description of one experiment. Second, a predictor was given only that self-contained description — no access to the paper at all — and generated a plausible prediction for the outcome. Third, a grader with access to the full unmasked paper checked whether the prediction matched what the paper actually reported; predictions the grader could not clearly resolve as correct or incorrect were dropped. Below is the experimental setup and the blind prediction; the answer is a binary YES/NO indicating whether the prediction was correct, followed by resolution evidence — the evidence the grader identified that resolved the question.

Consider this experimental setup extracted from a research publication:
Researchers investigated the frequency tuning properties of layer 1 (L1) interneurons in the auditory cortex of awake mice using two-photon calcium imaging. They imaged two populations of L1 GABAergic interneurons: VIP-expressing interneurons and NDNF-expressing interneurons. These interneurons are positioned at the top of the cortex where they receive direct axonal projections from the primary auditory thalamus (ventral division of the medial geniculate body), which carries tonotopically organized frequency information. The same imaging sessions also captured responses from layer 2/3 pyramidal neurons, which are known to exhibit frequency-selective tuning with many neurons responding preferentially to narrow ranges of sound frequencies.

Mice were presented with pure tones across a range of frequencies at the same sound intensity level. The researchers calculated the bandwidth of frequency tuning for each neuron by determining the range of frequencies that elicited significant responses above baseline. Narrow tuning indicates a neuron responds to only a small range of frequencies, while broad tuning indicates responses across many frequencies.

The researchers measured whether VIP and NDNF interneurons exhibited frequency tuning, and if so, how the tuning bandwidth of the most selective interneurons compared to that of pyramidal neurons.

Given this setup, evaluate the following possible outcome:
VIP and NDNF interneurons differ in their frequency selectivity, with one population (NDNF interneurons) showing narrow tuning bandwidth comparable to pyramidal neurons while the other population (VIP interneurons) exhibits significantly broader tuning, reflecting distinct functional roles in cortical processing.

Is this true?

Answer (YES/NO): NO